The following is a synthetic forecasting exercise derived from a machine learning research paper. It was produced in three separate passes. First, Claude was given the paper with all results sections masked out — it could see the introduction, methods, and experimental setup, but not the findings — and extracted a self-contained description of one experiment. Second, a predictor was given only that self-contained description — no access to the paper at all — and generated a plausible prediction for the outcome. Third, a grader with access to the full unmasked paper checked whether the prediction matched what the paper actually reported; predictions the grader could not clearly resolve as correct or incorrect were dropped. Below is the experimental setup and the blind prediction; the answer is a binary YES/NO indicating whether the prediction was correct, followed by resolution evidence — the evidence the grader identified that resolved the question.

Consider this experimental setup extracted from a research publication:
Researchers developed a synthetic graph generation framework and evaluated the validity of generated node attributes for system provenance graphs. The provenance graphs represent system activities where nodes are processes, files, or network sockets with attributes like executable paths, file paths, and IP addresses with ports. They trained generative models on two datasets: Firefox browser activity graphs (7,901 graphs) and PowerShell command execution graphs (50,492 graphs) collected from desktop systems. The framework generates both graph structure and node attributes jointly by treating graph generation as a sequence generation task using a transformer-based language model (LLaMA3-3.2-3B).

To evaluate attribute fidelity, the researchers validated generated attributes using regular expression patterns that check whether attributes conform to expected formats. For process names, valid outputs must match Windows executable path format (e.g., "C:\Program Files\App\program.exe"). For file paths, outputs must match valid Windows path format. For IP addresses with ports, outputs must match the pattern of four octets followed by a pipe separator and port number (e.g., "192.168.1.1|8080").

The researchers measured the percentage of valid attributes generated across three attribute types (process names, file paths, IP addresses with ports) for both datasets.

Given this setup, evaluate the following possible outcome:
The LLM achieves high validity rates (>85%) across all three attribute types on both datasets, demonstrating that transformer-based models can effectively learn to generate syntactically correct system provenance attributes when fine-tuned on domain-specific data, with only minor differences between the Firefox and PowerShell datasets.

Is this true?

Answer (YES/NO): YES